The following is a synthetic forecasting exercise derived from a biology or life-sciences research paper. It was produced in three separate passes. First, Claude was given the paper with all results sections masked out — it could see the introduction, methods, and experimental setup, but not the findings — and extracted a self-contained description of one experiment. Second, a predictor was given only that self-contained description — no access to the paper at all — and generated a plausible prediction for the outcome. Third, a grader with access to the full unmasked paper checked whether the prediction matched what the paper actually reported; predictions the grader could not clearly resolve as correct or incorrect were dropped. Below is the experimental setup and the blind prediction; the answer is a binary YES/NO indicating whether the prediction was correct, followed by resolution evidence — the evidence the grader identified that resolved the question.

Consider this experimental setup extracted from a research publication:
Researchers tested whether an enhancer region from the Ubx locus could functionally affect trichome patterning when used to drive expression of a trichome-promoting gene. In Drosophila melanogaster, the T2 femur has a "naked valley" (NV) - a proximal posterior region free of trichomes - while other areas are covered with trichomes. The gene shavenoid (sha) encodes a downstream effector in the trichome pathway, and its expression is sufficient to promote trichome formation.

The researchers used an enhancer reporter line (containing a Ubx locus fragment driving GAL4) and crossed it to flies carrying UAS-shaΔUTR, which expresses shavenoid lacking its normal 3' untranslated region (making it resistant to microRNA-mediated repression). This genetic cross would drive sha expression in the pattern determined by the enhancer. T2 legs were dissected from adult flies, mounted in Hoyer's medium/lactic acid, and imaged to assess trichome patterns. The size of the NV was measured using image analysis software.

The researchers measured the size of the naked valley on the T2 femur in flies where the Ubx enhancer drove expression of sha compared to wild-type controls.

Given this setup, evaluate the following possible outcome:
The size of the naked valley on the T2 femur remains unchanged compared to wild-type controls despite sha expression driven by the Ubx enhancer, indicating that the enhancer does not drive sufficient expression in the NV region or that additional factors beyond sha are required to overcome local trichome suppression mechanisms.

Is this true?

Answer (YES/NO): NO